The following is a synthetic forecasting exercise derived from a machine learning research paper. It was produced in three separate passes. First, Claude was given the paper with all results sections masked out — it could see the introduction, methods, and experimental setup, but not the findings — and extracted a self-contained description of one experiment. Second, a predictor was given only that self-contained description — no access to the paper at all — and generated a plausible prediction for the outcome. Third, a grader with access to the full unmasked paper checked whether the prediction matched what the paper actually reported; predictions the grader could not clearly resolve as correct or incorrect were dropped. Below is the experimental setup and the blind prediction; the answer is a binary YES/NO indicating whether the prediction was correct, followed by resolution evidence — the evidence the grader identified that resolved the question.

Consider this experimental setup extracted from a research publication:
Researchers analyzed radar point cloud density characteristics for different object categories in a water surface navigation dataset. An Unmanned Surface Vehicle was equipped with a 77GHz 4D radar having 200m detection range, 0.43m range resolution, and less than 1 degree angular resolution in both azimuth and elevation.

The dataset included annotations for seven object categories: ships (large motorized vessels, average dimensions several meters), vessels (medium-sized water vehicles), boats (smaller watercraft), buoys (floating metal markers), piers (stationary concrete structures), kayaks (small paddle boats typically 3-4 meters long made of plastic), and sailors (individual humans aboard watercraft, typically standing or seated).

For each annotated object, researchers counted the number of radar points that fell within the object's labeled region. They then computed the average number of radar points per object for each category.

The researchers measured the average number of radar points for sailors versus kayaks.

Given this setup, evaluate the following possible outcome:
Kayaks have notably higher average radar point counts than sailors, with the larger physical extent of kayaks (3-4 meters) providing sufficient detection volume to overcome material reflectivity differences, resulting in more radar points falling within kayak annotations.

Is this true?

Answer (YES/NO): YES